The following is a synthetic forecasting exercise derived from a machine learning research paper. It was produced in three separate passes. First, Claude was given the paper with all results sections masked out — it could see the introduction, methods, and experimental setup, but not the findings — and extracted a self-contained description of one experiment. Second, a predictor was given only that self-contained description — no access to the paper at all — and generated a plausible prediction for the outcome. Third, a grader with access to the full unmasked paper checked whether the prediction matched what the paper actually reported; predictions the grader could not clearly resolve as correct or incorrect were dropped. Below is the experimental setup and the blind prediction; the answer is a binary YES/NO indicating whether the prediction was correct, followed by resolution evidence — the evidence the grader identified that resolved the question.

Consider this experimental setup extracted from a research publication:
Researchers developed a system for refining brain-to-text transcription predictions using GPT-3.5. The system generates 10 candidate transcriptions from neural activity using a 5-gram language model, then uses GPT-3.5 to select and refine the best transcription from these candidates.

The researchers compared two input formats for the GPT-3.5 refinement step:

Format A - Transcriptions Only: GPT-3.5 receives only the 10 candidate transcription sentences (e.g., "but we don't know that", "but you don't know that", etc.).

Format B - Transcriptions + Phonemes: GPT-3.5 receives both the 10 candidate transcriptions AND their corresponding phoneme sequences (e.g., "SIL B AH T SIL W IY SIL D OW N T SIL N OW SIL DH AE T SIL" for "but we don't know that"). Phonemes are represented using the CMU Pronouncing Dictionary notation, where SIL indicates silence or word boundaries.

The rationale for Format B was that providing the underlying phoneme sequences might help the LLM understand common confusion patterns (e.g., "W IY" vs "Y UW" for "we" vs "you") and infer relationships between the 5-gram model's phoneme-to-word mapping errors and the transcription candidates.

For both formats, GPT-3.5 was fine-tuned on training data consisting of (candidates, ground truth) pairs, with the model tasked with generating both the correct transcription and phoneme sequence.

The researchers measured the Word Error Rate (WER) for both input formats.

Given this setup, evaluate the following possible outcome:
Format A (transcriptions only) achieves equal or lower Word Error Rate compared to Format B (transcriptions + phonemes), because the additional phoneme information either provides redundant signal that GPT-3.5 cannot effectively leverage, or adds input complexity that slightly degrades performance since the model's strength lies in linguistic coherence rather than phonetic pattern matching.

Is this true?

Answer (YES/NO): NO